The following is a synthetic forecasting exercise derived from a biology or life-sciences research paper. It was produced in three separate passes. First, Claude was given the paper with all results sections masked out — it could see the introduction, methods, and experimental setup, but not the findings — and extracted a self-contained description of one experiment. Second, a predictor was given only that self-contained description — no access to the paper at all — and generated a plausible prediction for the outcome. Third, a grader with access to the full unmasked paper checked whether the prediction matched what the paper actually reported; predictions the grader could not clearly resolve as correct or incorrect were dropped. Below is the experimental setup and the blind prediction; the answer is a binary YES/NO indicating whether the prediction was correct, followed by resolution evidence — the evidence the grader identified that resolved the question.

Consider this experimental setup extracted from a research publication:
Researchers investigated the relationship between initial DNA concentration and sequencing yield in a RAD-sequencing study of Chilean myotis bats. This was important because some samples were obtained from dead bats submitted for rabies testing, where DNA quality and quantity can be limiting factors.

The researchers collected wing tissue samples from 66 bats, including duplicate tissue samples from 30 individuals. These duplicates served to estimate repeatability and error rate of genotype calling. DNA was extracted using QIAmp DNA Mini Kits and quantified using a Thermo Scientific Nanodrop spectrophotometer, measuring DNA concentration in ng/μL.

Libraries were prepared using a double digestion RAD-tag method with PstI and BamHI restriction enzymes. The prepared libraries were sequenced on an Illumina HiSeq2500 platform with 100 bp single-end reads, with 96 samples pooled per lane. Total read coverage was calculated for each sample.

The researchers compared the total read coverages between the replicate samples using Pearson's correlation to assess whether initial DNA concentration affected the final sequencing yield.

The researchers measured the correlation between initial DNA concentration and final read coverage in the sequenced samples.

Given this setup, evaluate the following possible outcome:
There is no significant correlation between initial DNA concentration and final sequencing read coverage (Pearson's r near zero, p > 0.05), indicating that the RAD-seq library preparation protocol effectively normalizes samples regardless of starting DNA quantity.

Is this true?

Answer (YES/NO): NO